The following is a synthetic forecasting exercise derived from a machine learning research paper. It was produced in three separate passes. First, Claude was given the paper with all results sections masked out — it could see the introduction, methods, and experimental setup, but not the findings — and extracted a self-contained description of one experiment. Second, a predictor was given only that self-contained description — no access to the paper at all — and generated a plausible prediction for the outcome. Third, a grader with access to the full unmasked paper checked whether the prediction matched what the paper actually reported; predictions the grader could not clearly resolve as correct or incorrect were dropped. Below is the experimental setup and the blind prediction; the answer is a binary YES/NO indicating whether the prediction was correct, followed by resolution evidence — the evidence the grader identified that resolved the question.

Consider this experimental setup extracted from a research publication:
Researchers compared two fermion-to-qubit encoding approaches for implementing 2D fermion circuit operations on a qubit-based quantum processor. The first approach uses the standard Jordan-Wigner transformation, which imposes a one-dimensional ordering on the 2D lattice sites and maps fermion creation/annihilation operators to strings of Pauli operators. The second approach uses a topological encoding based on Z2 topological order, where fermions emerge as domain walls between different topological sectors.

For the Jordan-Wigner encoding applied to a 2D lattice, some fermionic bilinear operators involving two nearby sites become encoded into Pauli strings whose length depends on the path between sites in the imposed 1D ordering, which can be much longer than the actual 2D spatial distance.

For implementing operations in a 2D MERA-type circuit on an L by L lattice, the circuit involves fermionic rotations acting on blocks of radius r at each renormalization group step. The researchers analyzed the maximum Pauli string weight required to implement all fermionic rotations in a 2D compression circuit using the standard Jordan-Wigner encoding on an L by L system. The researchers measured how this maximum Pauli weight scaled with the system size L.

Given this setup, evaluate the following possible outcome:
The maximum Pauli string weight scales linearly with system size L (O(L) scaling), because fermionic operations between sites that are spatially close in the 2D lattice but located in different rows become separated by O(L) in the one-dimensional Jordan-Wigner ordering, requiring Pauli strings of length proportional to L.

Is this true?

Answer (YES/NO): YES